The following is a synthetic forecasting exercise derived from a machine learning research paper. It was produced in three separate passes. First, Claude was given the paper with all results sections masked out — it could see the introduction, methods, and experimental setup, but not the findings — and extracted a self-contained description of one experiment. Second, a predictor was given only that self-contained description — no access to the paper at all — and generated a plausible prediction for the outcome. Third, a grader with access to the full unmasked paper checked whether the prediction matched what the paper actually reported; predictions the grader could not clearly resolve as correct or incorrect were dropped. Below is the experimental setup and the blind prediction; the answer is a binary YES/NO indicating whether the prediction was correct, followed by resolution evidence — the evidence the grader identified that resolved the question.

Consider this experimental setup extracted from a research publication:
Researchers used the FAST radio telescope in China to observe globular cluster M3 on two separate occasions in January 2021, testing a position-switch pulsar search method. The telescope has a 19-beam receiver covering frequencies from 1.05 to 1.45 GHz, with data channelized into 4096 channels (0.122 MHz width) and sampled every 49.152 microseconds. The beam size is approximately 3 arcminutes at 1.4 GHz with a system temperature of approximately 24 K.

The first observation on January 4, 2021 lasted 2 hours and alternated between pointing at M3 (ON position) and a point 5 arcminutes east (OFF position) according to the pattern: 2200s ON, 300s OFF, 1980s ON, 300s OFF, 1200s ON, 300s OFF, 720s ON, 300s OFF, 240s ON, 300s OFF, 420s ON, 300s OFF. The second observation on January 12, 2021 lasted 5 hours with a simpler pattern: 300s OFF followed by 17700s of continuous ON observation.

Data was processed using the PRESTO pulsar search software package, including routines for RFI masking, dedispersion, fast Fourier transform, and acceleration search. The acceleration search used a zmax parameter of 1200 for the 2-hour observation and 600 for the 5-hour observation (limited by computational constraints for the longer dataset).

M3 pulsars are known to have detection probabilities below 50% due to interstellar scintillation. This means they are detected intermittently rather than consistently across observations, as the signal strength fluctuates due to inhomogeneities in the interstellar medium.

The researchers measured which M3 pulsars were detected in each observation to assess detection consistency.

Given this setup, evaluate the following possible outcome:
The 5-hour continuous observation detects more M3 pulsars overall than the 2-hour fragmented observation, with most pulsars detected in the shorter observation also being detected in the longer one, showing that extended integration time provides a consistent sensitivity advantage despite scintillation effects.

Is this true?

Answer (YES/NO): NO